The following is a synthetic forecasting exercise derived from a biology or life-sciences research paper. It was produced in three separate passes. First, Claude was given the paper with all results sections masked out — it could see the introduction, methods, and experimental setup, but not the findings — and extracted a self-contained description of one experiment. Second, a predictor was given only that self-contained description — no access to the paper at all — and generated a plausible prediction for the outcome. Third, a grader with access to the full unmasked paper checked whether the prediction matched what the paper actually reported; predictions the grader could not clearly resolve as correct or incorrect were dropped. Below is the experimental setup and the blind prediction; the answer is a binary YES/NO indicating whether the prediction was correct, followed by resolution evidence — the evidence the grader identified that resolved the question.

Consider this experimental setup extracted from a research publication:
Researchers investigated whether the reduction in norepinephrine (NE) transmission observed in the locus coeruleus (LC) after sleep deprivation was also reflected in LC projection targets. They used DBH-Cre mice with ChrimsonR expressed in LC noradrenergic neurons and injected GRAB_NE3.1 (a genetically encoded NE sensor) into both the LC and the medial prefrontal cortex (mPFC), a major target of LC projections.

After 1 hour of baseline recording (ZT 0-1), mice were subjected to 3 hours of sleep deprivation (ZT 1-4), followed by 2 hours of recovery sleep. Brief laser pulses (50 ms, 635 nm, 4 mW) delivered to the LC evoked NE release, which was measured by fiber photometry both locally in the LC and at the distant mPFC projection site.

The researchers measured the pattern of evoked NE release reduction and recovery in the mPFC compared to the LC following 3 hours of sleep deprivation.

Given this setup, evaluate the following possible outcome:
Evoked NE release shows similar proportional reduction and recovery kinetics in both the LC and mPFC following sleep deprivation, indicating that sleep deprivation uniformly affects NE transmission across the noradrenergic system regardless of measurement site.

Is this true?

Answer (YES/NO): YES